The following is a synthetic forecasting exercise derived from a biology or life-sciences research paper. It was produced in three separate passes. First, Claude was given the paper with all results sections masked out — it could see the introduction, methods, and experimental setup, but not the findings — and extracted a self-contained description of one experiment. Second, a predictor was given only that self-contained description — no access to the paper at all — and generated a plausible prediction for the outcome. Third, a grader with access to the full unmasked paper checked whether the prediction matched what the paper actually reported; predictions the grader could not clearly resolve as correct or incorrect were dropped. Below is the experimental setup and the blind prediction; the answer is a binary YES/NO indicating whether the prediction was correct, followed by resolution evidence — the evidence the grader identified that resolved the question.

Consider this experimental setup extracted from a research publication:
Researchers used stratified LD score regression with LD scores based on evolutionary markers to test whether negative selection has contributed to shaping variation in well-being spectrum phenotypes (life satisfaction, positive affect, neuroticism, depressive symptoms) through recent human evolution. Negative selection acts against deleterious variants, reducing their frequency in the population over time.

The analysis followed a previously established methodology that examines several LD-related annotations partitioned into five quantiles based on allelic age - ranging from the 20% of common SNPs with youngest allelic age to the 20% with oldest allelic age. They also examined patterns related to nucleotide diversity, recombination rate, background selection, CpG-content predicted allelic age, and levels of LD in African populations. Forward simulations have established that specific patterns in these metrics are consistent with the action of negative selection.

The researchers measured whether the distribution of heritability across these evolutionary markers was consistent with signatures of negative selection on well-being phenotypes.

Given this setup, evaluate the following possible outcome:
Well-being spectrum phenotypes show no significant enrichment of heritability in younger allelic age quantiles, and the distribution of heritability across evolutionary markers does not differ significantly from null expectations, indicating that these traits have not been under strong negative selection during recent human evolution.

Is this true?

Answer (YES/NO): NO